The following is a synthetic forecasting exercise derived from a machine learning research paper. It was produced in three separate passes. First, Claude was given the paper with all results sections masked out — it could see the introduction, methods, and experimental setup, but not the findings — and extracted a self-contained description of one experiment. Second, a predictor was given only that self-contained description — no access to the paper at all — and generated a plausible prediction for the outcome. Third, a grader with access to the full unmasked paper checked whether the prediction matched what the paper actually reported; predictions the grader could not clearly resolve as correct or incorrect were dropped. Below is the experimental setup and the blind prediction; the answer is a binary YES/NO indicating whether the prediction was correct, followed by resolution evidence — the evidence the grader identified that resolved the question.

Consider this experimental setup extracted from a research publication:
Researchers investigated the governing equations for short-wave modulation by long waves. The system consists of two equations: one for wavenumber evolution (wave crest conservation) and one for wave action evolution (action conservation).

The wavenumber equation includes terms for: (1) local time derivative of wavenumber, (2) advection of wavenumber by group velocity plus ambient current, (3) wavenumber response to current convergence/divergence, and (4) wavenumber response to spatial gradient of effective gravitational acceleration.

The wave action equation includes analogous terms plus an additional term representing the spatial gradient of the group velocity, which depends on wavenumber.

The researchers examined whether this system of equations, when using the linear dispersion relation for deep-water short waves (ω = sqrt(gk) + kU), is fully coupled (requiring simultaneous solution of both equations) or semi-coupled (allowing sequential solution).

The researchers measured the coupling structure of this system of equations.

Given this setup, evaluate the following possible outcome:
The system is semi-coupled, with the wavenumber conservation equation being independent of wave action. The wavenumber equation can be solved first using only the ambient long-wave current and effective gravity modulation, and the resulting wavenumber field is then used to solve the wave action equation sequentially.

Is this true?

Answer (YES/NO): YES